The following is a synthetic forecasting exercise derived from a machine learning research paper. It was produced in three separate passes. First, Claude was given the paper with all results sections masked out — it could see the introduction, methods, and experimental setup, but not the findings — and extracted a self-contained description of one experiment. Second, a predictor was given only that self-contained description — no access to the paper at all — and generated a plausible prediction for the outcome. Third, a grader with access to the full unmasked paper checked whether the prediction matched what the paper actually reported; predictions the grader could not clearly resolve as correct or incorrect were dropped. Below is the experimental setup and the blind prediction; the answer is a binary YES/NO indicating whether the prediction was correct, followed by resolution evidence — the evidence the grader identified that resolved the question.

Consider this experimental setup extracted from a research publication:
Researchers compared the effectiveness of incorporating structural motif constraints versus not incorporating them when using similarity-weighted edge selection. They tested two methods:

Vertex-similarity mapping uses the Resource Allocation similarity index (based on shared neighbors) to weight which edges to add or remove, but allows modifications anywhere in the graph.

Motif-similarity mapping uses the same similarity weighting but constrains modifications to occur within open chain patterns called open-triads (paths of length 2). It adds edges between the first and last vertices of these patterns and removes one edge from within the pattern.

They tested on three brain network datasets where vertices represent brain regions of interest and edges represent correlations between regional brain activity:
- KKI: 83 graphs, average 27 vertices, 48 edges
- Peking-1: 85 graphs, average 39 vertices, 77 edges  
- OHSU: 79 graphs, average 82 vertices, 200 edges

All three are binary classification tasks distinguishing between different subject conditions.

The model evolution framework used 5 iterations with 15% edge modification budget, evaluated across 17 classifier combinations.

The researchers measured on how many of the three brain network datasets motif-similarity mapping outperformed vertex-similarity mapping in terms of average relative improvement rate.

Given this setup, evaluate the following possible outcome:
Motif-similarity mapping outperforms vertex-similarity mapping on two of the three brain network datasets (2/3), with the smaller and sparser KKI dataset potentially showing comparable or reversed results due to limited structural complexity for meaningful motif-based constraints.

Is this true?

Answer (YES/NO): NO